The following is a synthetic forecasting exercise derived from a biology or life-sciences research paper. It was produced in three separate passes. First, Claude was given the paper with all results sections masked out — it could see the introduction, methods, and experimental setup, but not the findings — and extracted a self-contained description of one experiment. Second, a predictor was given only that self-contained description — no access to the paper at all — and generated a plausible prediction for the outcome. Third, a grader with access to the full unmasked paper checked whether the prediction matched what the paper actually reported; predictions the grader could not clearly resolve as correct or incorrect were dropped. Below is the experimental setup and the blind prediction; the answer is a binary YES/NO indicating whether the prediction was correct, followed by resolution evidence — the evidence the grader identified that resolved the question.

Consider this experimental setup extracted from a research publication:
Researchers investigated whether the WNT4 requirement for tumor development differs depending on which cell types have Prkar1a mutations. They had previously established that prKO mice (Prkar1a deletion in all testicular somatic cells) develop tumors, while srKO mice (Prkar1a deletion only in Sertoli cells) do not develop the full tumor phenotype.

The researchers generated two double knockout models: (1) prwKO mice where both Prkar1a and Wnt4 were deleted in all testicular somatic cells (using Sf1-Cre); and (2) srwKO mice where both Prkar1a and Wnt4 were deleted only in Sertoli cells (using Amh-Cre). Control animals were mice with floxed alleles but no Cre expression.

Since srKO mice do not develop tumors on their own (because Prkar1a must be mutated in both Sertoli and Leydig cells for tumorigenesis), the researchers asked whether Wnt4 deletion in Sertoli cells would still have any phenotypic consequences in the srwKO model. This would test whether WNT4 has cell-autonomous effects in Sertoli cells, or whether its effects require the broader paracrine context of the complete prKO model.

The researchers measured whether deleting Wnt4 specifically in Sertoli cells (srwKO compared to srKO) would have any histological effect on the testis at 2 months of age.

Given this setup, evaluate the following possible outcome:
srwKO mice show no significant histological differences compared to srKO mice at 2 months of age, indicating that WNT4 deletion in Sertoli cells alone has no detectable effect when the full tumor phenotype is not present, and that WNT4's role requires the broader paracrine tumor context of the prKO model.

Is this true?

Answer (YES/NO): NO